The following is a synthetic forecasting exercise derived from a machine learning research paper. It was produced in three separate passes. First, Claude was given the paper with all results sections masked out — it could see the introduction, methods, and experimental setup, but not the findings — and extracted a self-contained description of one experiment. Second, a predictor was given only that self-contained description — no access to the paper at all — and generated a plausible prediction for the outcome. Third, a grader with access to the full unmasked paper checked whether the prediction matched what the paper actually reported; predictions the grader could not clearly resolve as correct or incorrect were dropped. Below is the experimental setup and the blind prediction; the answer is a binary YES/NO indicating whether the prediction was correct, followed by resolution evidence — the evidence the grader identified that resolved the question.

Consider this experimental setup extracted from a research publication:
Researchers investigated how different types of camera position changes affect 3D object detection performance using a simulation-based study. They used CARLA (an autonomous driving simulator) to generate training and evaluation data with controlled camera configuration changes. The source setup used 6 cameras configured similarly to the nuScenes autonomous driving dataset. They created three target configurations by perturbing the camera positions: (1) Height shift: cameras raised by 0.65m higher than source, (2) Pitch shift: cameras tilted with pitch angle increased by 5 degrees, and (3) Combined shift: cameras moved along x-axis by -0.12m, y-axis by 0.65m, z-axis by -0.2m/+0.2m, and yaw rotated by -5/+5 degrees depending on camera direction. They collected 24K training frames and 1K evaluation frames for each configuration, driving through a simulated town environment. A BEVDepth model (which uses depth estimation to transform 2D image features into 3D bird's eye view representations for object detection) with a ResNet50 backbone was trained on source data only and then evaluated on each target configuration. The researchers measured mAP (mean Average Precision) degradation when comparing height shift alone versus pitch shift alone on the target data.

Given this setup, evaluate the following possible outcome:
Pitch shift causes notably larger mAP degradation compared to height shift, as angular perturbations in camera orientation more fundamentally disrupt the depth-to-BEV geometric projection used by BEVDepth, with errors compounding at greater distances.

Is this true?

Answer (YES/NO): NO